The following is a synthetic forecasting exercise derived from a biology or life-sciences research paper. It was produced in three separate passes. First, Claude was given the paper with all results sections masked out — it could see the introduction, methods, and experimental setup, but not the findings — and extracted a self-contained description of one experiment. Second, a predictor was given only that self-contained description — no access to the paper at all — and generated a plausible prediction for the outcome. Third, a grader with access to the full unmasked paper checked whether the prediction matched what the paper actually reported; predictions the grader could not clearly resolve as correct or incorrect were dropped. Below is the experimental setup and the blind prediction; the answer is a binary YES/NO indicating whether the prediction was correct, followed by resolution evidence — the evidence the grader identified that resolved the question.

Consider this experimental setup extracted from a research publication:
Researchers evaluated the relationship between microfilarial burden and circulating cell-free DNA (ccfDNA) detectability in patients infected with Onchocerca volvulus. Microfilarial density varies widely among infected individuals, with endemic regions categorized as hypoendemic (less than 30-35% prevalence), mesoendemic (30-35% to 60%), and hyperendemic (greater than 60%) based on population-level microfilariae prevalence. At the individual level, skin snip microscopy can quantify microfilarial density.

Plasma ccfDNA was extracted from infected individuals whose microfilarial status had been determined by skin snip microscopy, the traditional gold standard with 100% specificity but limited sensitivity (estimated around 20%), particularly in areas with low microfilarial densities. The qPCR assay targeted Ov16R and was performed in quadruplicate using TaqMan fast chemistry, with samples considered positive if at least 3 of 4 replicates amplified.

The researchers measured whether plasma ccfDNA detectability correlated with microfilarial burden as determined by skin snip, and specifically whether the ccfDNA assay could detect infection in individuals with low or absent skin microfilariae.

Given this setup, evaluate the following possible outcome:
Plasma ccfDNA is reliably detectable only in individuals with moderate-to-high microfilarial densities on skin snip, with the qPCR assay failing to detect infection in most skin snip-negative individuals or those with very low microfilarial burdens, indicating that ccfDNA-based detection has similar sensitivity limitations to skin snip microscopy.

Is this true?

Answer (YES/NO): NO